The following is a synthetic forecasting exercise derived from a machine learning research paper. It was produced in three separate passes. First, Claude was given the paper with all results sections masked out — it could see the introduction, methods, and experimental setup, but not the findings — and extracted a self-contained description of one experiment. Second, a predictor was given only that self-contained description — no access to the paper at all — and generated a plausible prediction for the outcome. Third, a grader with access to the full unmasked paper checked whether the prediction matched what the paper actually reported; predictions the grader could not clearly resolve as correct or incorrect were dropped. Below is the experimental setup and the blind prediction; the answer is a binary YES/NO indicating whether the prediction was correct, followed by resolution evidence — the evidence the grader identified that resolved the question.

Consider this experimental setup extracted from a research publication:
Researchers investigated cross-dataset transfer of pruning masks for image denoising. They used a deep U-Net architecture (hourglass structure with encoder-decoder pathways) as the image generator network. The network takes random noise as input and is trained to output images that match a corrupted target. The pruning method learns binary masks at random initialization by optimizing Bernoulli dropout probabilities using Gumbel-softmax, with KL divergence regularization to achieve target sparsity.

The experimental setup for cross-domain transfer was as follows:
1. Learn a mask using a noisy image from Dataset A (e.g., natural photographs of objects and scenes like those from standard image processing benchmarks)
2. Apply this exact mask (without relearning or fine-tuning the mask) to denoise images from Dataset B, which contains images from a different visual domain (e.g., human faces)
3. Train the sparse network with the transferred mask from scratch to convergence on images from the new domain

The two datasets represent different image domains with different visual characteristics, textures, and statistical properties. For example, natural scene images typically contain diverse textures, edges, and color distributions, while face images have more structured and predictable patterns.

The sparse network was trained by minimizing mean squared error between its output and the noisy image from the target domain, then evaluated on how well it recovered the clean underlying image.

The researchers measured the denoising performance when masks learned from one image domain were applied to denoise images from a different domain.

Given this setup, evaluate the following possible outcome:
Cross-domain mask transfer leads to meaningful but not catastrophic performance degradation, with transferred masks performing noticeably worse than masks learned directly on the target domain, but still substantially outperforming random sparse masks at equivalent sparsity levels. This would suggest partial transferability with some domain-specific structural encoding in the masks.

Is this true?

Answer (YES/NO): NO